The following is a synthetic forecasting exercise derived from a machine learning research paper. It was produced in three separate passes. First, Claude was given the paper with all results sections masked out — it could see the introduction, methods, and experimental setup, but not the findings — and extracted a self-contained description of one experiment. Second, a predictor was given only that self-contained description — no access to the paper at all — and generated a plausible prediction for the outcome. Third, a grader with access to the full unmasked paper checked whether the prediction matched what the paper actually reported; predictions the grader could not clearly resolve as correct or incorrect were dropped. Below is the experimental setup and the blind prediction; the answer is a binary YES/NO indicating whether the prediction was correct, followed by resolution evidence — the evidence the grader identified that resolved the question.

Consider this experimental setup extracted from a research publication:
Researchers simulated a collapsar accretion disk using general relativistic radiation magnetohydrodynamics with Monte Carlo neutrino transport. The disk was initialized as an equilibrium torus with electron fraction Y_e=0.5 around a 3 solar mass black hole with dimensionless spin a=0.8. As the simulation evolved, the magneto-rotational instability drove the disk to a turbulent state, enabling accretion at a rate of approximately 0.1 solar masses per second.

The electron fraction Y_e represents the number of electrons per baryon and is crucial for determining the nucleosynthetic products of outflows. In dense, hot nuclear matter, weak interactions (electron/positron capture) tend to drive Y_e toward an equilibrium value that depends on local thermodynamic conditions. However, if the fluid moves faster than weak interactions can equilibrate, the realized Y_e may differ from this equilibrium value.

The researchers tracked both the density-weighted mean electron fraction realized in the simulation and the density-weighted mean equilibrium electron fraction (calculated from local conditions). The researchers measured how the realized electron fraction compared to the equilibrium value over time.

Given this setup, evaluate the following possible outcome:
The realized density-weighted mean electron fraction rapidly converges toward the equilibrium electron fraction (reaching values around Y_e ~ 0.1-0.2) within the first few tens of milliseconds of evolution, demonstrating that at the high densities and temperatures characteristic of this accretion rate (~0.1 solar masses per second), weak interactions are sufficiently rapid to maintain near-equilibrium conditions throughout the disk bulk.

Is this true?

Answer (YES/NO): NO